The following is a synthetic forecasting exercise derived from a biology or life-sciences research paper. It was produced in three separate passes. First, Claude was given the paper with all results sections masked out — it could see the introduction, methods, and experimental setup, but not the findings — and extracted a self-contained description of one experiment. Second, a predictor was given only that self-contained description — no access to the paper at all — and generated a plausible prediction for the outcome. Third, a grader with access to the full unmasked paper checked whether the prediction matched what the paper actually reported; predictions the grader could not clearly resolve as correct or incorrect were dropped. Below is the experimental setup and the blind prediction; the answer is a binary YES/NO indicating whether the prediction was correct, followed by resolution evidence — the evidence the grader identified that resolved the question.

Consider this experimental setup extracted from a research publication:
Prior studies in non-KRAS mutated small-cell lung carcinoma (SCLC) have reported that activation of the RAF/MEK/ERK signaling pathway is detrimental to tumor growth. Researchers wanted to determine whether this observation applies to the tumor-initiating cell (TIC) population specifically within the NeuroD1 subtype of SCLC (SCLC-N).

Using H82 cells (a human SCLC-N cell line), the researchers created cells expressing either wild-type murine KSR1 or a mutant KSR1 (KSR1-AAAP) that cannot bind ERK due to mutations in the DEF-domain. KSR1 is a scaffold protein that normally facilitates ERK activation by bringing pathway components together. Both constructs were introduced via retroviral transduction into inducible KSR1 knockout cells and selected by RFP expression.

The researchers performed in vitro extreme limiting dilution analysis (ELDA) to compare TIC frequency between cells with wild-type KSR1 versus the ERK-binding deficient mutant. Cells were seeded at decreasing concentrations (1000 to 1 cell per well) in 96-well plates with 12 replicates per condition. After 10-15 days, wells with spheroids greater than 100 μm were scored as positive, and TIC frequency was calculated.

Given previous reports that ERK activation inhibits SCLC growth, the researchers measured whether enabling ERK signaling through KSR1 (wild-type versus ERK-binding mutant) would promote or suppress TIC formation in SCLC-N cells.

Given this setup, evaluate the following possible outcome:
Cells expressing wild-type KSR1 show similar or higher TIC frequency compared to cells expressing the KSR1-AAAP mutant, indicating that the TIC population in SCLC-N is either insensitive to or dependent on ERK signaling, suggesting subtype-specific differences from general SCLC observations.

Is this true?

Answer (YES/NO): YES